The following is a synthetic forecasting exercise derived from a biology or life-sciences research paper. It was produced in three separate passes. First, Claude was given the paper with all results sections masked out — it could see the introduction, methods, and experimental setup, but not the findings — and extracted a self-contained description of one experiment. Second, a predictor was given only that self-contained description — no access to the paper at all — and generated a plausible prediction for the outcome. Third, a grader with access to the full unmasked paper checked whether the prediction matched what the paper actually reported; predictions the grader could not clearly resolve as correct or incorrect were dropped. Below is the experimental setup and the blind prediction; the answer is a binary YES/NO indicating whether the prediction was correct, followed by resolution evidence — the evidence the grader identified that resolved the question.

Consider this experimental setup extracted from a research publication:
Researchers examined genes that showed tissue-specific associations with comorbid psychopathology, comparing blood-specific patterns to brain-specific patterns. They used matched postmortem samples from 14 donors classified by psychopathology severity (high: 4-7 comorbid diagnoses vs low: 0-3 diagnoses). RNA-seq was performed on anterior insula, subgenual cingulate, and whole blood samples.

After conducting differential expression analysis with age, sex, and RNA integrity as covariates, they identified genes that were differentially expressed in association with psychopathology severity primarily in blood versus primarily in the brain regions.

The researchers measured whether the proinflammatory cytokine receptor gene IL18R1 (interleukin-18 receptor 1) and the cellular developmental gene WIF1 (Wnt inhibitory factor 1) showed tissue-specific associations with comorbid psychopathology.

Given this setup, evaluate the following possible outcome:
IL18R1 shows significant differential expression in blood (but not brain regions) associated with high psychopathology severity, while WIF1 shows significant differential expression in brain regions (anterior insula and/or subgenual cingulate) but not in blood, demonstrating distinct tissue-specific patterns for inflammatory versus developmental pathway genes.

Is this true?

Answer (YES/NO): NO